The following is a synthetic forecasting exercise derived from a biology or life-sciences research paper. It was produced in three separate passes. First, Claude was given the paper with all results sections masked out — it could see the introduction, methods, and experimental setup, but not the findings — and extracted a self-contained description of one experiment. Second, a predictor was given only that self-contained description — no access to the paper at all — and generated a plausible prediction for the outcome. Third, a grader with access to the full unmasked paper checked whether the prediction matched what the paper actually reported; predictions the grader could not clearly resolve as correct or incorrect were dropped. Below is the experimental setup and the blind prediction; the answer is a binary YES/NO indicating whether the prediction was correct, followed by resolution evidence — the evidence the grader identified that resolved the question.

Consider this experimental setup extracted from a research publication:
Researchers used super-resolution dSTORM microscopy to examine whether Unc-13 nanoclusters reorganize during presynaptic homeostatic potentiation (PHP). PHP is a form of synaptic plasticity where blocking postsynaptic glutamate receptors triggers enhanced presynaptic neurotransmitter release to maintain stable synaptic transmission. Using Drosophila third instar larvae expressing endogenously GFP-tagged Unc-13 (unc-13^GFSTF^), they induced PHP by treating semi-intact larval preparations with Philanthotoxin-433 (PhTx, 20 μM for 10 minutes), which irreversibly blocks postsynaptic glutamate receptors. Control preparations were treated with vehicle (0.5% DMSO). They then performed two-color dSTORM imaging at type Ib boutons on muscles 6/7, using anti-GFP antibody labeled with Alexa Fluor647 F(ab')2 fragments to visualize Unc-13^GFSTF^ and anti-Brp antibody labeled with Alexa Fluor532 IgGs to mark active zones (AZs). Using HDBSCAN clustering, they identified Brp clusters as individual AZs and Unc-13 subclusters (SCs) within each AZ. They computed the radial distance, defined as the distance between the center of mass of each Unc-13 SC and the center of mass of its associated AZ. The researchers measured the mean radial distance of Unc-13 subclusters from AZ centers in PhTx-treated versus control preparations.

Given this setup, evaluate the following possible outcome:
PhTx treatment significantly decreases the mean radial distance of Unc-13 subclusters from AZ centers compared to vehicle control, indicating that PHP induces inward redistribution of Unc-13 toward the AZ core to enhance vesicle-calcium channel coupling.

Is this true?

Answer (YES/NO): YES